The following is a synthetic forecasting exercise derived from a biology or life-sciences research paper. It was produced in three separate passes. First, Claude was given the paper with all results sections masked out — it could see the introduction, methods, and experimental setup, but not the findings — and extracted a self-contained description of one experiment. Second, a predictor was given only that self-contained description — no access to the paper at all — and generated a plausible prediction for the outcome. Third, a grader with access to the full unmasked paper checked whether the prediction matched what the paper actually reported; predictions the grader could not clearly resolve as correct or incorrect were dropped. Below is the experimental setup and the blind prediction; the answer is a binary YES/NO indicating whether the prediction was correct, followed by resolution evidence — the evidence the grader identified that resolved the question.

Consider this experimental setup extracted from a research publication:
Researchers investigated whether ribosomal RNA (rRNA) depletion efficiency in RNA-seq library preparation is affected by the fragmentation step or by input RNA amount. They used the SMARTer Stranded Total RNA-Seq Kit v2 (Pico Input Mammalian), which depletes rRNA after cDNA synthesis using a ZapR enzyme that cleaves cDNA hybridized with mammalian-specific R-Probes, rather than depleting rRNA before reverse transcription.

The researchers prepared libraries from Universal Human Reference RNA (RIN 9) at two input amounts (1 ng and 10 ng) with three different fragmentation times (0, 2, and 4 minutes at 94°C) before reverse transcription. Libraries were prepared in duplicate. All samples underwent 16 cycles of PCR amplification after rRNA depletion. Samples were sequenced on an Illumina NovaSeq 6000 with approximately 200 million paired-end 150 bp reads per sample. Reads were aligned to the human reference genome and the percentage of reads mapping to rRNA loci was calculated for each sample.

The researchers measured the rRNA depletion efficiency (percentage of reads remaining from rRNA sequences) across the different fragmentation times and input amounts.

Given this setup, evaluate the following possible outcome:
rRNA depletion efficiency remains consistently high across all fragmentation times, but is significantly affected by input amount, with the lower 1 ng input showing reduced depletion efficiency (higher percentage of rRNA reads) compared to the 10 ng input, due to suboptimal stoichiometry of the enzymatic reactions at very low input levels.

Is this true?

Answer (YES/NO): NO